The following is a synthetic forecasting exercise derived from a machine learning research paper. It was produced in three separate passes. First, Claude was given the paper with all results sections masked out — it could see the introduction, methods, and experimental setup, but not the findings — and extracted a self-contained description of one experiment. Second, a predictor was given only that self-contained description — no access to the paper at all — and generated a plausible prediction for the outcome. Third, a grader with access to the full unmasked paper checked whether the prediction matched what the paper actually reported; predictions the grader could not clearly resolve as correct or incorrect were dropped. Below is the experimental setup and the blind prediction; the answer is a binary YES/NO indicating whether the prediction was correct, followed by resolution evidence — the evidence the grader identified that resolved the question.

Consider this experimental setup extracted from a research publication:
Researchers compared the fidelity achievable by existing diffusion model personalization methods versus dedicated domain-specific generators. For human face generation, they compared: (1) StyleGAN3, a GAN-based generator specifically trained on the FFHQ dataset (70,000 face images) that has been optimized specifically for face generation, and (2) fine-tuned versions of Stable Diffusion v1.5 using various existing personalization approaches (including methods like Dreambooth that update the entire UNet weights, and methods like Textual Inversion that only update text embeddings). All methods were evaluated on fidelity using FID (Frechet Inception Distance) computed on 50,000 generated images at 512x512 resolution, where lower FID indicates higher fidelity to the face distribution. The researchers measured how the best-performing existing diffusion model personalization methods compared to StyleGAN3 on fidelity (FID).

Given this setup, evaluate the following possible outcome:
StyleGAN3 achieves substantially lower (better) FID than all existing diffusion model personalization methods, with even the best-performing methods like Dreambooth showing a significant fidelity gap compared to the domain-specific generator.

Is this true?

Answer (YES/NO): YES